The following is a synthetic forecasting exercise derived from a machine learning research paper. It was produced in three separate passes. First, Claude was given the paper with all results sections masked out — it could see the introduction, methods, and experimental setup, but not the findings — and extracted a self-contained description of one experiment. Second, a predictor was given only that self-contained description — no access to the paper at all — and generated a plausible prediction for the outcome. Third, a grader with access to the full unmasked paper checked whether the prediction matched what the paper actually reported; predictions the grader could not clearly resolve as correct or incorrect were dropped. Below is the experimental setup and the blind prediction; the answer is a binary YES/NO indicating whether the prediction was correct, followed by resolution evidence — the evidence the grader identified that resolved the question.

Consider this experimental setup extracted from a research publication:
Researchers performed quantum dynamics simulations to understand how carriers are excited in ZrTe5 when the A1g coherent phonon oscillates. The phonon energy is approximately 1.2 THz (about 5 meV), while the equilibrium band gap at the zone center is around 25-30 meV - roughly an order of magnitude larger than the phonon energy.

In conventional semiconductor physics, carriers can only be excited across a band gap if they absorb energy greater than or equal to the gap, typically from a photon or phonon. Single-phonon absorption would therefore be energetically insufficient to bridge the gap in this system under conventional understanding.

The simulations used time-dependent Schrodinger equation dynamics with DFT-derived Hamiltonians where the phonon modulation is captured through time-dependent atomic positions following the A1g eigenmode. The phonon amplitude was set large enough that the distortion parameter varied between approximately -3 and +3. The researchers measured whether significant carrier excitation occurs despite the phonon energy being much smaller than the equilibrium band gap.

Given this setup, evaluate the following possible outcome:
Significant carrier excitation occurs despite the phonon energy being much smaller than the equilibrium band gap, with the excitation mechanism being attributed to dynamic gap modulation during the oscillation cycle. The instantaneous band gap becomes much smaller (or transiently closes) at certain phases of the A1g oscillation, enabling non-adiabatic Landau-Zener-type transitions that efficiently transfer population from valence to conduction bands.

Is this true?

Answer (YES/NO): YES